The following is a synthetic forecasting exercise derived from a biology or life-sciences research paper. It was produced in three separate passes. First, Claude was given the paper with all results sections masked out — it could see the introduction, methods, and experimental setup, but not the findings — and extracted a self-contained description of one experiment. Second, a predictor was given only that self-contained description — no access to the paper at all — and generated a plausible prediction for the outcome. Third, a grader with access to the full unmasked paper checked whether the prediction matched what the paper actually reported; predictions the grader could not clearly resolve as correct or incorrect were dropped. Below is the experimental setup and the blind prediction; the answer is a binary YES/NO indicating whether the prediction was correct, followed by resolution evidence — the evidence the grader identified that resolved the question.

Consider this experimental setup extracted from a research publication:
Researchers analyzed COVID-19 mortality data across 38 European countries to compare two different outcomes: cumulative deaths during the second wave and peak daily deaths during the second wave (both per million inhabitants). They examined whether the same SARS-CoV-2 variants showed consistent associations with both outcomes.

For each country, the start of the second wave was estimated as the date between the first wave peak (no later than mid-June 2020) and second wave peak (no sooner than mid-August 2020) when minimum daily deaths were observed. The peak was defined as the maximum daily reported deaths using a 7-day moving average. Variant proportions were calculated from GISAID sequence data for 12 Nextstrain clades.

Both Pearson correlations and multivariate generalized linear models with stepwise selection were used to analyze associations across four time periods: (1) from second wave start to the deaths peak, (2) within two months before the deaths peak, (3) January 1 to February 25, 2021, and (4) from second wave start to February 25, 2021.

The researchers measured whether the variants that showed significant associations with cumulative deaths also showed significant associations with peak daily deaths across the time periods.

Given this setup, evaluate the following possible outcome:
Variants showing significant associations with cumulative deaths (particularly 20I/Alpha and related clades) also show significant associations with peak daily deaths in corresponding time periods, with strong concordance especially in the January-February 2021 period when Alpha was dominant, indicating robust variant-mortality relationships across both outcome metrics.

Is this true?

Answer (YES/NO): NO